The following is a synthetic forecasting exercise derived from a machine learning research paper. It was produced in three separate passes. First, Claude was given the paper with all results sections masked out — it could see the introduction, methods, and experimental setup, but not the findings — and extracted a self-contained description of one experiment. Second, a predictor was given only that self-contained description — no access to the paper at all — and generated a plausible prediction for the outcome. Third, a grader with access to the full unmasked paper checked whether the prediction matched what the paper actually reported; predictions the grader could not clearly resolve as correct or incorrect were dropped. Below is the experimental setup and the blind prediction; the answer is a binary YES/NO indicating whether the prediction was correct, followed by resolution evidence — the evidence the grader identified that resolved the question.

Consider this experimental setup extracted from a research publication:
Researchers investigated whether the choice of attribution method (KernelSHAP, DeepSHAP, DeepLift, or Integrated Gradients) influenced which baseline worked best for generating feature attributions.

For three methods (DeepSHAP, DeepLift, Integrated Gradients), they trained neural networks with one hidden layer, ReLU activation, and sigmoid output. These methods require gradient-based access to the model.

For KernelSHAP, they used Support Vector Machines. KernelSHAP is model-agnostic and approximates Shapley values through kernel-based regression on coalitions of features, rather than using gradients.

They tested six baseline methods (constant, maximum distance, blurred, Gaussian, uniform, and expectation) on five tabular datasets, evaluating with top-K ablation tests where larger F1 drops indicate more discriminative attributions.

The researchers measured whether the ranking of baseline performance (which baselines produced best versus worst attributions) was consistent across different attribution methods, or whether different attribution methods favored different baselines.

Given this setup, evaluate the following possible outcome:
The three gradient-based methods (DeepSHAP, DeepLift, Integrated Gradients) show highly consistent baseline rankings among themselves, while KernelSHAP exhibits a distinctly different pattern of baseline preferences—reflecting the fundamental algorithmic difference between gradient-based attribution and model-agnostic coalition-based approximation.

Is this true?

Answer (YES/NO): NO